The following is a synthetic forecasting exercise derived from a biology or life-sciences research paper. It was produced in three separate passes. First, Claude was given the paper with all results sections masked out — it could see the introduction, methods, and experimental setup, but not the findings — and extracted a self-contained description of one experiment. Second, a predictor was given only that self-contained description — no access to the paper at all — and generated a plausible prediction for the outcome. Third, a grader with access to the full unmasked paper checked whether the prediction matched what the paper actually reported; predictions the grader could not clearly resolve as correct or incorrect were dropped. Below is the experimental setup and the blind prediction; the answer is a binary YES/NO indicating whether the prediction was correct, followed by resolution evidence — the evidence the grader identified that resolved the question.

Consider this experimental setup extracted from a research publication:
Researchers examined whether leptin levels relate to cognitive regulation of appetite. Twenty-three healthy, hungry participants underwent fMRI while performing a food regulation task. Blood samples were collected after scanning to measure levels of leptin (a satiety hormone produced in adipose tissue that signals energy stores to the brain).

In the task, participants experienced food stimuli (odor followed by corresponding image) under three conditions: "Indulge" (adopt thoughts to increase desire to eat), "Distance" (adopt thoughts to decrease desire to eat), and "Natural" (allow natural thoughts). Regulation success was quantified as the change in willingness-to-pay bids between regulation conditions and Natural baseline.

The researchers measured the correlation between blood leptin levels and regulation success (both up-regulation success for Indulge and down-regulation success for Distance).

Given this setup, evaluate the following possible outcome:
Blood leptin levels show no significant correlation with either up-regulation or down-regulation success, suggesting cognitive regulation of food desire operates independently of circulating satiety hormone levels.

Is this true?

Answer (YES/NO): YES